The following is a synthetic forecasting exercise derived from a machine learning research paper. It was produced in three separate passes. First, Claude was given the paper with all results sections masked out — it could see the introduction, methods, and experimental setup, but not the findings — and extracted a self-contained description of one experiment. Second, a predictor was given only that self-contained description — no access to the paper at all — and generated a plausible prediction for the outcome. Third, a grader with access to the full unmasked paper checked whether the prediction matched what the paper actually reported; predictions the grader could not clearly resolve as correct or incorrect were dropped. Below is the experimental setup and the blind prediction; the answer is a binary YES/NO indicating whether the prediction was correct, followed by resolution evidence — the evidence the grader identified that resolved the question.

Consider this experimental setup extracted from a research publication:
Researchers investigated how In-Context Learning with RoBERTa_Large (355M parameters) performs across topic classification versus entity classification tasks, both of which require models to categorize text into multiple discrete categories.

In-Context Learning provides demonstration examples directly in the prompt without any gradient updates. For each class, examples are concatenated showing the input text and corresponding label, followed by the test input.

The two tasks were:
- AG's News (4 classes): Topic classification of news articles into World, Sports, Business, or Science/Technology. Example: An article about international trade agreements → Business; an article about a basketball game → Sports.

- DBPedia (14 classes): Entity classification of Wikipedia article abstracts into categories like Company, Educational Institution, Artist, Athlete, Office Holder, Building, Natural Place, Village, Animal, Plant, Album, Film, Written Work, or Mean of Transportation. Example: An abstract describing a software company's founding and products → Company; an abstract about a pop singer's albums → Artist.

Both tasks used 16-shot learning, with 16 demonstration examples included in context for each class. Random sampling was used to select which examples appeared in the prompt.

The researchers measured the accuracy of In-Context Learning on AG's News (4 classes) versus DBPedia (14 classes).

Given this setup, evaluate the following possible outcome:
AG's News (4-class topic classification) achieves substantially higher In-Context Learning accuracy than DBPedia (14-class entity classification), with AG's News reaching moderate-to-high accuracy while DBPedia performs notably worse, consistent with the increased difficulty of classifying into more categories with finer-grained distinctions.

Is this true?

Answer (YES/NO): YES